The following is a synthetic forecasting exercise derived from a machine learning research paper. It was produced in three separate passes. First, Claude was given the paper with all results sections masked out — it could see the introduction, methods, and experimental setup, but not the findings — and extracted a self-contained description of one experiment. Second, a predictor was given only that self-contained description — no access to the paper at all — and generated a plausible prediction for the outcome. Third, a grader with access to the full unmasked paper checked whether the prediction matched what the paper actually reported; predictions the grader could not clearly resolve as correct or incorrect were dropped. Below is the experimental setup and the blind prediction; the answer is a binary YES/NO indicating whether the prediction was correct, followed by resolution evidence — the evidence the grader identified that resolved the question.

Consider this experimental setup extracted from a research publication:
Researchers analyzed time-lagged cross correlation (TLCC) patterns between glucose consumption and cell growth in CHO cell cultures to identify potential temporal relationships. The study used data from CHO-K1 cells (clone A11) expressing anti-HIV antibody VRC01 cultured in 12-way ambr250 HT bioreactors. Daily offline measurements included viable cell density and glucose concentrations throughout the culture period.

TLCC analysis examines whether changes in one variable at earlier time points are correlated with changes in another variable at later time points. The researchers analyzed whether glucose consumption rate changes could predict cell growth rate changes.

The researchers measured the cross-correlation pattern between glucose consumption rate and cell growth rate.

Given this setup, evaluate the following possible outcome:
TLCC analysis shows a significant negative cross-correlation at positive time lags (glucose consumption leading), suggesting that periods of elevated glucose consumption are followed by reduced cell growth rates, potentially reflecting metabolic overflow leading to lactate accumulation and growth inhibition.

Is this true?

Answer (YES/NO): NO